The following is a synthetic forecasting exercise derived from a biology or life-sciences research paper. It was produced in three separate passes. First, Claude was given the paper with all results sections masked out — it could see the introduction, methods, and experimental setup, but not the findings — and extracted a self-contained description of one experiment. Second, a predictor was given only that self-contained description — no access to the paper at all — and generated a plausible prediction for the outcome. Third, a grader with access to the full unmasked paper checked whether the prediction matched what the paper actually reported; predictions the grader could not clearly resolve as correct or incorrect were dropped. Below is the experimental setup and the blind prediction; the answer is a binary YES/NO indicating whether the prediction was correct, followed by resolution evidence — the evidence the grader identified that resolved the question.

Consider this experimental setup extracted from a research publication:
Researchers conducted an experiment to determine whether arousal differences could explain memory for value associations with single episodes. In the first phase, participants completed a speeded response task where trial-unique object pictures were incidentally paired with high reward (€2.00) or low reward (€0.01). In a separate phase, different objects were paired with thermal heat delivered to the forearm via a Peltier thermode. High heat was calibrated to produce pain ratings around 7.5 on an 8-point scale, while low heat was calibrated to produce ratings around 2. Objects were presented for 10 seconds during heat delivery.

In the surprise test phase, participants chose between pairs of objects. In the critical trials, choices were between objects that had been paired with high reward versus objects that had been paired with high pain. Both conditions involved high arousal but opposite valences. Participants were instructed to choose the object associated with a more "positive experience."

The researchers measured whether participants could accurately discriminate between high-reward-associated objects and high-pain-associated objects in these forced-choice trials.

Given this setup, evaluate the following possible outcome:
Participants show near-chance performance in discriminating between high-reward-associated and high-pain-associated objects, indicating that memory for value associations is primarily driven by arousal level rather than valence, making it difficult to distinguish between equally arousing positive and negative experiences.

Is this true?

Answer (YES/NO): NO